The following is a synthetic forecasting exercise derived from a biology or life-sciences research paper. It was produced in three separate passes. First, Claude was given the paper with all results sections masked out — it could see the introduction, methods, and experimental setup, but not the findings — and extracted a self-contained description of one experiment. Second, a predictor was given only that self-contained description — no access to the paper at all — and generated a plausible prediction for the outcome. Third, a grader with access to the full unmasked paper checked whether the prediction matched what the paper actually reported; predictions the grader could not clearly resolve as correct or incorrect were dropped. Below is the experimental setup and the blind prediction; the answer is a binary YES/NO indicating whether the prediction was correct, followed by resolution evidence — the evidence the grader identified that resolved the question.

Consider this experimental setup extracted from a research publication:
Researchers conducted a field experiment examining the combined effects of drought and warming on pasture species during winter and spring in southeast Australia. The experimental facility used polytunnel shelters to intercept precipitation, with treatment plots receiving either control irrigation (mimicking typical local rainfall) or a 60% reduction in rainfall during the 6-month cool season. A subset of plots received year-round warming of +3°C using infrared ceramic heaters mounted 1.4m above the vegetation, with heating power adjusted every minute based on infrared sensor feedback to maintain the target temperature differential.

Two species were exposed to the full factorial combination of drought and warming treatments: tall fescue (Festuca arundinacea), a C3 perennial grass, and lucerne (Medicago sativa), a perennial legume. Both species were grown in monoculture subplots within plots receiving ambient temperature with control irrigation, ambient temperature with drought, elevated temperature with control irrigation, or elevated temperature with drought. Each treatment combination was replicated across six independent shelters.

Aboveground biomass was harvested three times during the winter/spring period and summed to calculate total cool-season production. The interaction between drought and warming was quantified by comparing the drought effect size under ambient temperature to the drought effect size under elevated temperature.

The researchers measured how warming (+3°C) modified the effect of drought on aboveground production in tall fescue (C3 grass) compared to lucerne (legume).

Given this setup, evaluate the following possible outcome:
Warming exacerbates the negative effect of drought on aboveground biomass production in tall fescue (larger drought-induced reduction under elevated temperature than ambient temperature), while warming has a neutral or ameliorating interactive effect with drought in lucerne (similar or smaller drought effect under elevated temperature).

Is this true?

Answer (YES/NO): YES